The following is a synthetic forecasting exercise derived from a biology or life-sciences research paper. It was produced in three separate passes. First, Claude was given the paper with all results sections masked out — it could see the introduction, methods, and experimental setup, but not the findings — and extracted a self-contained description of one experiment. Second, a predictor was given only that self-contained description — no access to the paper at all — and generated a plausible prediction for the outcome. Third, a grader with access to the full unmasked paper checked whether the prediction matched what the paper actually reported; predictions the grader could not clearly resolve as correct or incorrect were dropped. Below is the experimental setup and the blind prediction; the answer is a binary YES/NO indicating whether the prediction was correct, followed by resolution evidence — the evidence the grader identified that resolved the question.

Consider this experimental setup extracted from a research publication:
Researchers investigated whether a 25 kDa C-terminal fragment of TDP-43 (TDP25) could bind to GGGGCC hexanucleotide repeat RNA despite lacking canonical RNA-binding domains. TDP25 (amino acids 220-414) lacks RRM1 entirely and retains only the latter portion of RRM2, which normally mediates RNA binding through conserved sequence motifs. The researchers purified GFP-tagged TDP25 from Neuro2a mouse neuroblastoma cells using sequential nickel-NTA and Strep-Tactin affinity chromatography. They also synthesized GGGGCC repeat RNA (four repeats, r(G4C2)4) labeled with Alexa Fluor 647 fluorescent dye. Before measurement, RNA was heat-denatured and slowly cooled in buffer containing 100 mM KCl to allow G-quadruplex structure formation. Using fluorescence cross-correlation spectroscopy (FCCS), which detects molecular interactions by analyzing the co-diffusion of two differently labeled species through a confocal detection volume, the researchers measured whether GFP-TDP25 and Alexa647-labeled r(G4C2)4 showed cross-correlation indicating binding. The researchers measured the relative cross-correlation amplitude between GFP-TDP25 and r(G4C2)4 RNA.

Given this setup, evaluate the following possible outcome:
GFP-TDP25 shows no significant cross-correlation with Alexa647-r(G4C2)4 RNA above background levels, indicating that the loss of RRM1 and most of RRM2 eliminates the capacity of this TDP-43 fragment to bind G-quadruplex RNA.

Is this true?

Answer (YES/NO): NO